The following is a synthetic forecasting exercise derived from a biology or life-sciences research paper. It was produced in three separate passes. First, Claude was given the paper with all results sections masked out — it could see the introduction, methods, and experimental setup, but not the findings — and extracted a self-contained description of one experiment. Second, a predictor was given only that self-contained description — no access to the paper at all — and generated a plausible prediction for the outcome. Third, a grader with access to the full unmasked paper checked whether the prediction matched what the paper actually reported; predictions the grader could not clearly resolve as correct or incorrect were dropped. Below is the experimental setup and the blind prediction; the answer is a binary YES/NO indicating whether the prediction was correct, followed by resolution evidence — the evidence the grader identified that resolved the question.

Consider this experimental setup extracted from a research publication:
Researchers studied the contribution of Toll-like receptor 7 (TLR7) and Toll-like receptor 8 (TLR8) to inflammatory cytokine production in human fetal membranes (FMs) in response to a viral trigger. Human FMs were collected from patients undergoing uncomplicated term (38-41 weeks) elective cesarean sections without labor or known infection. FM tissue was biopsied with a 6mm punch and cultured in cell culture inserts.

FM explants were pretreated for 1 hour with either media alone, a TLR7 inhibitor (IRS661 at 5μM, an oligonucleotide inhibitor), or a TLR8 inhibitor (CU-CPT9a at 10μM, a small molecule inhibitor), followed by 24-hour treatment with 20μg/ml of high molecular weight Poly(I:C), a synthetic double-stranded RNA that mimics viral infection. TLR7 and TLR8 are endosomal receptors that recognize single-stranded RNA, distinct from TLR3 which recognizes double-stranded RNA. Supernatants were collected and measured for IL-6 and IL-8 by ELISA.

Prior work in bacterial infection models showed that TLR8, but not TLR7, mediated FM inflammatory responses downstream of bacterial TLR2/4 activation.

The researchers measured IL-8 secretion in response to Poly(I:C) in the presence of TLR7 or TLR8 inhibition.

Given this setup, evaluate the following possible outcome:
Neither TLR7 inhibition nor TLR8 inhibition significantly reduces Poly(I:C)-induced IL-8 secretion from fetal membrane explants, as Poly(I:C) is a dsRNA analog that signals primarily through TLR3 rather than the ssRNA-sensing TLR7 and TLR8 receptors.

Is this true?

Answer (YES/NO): NO